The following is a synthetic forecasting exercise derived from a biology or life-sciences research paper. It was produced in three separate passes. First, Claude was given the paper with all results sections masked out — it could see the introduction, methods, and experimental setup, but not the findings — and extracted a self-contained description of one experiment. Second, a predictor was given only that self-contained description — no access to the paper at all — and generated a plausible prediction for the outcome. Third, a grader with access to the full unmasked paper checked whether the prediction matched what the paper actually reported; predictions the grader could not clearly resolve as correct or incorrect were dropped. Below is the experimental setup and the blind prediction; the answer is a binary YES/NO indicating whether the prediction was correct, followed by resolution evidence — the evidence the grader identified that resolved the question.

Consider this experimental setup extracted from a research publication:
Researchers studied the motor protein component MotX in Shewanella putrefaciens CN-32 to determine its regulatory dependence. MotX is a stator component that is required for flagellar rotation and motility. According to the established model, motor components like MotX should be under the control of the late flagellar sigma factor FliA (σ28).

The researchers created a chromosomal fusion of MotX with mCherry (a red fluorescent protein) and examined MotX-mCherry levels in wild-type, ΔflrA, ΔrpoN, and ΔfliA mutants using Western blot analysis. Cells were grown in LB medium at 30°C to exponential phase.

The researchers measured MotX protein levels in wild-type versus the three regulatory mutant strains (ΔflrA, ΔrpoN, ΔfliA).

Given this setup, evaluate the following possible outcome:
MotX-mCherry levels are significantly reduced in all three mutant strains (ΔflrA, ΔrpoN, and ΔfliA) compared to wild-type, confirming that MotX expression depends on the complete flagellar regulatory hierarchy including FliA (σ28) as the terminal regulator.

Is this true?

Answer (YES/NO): NO